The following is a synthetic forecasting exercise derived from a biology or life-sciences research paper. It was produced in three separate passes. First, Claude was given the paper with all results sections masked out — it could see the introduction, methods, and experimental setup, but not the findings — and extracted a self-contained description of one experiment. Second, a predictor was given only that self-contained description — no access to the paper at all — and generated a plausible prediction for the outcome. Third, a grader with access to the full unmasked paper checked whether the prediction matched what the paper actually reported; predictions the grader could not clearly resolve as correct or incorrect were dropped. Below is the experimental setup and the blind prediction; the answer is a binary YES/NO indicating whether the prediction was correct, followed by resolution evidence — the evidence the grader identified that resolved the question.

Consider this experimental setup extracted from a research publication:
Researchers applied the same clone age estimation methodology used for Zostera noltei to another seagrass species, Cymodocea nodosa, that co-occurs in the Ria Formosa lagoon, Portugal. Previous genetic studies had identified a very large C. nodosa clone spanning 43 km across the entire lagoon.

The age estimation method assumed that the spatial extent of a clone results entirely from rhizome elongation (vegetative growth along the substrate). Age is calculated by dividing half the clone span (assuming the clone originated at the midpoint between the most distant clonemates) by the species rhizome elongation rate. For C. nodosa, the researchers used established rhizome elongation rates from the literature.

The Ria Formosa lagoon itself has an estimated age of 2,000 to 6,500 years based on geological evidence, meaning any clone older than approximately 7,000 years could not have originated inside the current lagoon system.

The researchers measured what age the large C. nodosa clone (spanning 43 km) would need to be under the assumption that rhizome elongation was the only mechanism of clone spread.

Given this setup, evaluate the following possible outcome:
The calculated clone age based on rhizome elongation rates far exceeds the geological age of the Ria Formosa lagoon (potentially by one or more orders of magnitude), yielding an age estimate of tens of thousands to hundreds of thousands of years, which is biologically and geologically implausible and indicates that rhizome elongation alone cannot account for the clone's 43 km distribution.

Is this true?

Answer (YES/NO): YES